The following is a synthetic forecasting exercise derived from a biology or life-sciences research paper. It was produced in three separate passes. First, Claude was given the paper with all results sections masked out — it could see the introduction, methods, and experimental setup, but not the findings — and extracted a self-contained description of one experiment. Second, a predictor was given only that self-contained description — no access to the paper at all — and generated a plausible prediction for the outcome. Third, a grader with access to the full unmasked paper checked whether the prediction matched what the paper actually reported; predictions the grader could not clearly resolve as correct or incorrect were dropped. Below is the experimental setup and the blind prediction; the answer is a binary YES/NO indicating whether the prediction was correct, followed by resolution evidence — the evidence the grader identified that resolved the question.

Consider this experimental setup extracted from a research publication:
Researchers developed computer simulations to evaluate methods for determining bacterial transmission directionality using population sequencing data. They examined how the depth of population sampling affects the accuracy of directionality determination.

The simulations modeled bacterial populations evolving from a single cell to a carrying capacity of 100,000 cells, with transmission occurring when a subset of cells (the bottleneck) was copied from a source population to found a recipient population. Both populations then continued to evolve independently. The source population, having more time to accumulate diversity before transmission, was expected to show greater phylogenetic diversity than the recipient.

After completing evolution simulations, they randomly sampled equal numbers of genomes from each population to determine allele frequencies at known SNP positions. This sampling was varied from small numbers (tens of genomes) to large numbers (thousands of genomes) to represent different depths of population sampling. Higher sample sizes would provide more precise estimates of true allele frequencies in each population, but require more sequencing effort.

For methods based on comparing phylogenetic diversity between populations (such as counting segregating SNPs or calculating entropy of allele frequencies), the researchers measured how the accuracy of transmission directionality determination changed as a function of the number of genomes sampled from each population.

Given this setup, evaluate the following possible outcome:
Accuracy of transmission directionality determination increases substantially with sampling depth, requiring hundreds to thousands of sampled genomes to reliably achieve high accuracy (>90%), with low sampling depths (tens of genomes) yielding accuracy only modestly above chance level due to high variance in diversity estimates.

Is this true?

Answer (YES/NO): NO